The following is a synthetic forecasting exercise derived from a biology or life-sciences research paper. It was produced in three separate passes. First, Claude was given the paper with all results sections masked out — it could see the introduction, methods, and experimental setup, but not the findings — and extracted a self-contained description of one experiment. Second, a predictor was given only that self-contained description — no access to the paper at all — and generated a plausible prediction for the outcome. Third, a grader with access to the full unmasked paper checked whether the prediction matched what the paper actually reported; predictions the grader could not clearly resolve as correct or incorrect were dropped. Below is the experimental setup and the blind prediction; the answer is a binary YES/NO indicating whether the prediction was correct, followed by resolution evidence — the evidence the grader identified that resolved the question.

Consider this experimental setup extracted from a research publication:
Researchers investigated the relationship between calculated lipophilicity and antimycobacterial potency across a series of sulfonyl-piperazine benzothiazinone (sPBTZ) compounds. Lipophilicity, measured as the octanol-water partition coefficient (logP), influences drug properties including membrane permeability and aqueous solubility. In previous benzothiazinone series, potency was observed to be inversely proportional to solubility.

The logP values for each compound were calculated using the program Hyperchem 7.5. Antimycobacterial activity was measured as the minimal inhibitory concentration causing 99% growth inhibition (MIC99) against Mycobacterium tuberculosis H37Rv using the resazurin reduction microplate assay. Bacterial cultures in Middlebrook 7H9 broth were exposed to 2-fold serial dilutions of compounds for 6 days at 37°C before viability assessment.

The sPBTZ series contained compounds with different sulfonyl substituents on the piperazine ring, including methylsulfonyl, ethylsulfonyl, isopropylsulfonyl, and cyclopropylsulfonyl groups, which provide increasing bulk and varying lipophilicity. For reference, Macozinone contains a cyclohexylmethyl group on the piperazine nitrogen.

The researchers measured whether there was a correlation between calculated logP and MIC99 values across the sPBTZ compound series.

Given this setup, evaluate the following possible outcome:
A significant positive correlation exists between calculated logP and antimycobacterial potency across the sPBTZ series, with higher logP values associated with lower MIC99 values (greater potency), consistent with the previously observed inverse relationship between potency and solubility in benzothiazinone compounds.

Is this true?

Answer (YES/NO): NO